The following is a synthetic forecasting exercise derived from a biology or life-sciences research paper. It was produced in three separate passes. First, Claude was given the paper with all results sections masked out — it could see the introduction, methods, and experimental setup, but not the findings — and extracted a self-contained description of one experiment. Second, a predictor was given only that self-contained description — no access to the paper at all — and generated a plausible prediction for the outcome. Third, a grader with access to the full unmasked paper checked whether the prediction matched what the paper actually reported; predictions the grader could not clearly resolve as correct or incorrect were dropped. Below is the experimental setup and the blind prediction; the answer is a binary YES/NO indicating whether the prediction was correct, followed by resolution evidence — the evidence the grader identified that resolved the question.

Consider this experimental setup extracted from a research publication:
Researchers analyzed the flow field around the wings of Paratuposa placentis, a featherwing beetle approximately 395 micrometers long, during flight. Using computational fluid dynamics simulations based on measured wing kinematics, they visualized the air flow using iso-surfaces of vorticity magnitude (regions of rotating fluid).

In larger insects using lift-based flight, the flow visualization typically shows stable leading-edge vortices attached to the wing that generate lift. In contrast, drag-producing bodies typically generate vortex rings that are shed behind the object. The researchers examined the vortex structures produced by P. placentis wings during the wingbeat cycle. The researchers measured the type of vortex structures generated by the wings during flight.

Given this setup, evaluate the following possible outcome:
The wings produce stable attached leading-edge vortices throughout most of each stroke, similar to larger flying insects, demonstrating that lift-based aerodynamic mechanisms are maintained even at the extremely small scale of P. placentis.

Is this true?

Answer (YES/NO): NO